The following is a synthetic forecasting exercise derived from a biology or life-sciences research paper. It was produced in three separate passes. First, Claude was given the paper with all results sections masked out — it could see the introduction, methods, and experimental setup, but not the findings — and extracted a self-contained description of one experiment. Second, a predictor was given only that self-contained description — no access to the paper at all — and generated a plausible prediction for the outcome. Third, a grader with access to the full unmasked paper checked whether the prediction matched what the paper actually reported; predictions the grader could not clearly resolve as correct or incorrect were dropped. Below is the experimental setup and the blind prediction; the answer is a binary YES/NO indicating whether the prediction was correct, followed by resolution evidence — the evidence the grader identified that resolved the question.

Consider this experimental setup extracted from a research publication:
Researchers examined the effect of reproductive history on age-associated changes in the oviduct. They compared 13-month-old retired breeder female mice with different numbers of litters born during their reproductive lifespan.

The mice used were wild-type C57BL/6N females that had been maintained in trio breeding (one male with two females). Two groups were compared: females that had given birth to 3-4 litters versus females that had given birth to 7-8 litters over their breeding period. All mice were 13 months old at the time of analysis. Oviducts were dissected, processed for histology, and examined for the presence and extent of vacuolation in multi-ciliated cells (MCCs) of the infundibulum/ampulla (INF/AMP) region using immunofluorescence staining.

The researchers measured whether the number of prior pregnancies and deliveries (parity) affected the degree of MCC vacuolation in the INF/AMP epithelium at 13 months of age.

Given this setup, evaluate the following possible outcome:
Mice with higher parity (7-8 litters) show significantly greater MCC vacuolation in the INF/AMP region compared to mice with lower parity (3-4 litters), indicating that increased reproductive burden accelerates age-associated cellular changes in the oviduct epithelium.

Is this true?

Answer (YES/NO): NO